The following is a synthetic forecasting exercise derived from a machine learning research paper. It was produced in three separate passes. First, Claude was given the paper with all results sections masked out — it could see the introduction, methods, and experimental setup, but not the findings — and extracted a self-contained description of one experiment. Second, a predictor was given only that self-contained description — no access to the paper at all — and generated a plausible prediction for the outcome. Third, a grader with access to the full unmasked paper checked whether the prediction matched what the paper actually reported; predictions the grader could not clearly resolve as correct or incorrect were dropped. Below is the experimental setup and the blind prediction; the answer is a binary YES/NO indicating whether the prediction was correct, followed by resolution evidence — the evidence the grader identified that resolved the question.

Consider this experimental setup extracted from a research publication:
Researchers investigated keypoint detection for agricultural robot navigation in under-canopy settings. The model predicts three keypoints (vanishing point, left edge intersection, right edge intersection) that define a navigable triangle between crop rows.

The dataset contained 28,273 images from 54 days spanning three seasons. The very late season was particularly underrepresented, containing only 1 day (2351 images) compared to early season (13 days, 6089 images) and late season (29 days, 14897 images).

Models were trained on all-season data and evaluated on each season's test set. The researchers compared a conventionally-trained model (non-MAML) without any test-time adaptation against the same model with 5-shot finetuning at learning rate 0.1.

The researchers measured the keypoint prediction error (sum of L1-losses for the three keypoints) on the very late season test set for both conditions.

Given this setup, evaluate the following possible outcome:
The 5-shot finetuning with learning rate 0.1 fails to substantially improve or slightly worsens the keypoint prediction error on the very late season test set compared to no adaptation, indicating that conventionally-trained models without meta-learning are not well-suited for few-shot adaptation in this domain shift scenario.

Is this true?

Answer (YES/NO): YES